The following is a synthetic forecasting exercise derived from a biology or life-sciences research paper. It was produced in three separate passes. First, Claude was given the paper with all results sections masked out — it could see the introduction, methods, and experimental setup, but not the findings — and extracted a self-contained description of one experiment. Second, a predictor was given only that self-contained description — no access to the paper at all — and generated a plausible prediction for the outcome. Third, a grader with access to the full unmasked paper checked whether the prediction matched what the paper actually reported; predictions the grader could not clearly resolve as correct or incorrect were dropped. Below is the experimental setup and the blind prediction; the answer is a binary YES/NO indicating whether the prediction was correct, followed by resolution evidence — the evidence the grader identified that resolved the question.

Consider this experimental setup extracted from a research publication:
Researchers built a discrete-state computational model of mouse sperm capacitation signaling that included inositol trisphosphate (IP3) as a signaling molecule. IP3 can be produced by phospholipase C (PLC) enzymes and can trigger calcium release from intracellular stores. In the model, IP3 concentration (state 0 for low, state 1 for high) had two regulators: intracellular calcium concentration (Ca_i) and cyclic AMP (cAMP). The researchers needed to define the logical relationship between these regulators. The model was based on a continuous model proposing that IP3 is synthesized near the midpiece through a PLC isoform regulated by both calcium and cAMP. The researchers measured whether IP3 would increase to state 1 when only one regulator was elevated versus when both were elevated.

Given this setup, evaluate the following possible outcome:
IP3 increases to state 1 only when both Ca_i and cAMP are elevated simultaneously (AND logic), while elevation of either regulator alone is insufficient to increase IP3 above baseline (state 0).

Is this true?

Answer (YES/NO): YES